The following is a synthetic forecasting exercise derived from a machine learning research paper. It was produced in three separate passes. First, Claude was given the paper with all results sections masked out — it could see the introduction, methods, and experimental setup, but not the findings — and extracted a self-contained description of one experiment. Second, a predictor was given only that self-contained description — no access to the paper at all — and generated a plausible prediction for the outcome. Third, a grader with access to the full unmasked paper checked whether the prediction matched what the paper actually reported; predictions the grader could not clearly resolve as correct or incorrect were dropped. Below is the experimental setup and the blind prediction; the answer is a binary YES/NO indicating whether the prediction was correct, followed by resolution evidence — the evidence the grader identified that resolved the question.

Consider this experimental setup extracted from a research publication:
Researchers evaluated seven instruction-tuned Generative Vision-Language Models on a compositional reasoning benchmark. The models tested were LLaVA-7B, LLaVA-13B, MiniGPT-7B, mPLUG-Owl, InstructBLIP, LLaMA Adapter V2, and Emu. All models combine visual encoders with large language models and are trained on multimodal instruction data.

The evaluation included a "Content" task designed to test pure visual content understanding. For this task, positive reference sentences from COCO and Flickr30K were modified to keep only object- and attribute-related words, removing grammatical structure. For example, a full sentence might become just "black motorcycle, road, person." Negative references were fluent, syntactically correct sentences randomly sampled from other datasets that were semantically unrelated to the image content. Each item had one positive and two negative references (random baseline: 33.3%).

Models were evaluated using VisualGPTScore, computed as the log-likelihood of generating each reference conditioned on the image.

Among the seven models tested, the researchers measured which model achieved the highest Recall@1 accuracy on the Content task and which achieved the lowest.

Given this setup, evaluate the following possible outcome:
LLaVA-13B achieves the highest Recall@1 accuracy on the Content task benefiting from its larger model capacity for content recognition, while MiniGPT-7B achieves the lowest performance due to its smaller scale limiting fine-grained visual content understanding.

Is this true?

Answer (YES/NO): NO